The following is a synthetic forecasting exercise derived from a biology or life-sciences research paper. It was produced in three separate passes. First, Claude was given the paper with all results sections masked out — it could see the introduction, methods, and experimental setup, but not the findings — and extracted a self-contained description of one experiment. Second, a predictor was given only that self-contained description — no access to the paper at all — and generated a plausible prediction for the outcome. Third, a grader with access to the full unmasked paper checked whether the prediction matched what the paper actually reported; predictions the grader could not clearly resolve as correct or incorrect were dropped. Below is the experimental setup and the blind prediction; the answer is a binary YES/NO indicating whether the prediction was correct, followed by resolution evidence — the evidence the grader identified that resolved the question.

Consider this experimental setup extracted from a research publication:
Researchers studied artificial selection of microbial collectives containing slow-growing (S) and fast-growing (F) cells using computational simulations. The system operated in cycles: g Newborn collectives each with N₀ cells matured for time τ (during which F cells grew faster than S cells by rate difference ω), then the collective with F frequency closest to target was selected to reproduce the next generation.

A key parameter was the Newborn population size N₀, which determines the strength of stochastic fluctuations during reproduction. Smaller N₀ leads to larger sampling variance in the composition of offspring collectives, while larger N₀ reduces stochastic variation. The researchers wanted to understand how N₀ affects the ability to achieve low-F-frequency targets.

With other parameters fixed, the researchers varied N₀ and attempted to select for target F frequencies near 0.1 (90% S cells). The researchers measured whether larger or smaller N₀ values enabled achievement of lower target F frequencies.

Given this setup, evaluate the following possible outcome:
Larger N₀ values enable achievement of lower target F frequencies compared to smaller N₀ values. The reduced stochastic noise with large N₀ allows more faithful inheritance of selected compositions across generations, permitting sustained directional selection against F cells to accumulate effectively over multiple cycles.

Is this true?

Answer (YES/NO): NO